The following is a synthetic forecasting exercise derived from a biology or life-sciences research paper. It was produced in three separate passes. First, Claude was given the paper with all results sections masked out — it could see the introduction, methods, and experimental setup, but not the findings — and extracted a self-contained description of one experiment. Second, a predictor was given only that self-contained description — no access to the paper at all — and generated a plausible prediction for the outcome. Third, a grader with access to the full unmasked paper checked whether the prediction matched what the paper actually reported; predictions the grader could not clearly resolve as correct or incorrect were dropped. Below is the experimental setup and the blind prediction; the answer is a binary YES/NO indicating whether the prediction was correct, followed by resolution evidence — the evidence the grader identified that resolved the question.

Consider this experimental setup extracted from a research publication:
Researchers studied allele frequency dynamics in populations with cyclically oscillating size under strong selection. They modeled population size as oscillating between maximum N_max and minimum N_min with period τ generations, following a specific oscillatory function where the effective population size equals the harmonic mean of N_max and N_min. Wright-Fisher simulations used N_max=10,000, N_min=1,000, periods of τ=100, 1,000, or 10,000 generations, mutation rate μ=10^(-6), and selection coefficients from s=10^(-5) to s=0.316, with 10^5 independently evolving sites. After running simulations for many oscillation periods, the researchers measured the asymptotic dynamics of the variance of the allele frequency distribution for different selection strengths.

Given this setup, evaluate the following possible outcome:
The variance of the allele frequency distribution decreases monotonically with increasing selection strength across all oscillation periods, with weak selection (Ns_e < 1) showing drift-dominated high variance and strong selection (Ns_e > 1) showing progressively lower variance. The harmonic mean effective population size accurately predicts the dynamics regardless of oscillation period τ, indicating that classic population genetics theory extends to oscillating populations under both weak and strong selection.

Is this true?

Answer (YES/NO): NO